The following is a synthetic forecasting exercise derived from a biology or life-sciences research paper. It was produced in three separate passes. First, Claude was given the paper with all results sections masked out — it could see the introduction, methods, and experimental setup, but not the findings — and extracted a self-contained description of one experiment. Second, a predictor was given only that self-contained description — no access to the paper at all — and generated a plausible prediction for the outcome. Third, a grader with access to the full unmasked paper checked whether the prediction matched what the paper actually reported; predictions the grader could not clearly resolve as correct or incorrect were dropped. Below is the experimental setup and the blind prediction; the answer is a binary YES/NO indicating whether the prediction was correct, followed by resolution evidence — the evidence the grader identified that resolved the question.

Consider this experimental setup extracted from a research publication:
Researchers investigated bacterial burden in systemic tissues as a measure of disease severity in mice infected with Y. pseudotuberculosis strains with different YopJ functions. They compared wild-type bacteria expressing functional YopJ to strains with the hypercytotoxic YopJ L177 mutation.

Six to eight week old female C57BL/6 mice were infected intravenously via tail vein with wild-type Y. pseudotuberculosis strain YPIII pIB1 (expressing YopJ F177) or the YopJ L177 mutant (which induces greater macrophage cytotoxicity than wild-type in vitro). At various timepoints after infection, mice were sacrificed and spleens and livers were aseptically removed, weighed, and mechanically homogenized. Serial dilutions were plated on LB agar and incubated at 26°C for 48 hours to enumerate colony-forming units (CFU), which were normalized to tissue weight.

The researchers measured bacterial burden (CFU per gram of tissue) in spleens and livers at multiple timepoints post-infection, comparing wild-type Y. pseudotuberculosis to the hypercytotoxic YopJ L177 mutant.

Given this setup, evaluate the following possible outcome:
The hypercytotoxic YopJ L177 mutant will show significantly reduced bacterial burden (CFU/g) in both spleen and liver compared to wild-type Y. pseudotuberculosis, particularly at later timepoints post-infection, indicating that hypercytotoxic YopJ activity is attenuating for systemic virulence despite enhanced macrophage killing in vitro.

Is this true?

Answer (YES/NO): YES